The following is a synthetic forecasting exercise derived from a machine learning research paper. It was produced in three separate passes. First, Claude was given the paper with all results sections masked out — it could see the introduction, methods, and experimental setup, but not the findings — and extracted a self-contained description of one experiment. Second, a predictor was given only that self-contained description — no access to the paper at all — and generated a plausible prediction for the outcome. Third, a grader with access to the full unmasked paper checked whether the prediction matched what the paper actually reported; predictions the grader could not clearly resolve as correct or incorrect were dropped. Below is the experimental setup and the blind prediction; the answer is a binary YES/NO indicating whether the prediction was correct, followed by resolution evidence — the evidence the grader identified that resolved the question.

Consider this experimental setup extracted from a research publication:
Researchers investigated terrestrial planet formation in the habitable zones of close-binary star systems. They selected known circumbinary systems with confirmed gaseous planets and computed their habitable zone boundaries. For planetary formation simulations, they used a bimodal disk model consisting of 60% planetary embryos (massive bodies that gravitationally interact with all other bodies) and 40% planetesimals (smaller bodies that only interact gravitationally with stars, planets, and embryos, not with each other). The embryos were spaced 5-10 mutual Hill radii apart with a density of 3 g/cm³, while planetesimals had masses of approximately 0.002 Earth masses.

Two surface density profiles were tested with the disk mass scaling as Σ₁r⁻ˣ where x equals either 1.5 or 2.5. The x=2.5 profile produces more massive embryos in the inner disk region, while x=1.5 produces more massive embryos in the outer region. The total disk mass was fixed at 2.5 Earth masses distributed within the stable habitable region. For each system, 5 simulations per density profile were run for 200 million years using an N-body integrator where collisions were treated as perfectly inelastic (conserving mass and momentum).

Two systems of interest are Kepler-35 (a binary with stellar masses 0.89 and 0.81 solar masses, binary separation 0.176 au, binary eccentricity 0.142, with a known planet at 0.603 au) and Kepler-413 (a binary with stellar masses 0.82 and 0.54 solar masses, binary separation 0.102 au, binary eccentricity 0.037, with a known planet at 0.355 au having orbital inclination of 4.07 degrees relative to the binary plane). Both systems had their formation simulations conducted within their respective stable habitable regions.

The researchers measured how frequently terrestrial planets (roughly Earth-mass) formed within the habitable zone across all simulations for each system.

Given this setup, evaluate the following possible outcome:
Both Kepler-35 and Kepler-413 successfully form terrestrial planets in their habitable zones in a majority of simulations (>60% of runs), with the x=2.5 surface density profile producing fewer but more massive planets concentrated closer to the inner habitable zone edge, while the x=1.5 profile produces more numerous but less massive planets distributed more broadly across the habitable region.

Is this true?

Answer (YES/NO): NO